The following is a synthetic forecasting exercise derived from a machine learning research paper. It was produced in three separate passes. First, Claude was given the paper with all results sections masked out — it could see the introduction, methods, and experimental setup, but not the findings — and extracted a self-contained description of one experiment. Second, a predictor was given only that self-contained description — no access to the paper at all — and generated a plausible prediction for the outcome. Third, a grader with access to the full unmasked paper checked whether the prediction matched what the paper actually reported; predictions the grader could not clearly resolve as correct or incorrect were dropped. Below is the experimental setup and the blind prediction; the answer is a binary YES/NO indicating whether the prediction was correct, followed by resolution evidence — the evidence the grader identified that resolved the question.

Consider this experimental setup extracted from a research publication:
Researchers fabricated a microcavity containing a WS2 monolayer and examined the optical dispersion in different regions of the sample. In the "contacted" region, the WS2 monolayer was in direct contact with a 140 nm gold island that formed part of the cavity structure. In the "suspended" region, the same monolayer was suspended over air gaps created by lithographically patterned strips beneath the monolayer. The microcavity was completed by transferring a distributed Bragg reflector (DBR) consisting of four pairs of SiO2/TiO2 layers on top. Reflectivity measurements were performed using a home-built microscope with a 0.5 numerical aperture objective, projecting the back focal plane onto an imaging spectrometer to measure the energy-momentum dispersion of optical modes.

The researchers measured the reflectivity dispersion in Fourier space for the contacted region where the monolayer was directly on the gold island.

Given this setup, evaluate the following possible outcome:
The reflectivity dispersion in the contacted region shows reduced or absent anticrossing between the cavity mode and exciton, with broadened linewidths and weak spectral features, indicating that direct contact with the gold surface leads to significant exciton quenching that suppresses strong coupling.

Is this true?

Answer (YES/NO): YES